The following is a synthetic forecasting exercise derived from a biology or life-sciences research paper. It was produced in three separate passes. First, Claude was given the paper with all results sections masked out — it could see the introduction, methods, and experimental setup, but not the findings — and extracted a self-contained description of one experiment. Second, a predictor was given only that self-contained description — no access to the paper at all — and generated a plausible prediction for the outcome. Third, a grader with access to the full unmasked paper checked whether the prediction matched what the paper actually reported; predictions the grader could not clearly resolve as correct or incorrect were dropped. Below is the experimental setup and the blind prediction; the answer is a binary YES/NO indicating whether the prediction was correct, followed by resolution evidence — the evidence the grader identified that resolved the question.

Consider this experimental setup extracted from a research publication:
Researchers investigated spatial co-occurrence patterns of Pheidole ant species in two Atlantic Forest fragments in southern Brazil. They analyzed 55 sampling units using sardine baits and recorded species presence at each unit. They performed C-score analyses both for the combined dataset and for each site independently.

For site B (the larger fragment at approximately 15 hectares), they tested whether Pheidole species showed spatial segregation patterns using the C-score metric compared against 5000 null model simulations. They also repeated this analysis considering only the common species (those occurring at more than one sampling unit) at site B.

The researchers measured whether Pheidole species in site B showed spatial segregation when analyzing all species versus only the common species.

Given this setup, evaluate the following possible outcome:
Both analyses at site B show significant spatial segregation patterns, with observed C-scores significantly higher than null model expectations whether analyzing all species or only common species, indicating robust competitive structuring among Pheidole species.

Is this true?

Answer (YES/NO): NO